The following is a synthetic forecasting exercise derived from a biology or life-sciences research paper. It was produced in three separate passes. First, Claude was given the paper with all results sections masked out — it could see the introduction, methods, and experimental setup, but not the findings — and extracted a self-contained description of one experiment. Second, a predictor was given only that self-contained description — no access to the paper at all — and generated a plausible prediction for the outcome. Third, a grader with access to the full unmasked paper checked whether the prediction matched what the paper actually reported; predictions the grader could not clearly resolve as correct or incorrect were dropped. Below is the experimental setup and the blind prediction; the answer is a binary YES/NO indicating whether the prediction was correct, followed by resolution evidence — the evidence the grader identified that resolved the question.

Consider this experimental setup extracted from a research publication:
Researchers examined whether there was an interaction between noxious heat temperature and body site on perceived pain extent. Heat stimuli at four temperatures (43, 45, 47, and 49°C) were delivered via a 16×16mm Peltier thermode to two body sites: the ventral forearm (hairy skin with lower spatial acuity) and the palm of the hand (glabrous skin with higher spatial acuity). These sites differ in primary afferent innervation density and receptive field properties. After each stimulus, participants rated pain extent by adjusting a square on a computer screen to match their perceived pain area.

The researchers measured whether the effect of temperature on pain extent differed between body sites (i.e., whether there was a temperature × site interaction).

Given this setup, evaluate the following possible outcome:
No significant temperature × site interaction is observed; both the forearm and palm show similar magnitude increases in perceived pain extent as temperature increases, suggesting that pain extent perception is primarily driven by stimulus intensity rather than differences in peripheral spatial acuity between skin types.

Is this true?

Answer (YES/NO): NO